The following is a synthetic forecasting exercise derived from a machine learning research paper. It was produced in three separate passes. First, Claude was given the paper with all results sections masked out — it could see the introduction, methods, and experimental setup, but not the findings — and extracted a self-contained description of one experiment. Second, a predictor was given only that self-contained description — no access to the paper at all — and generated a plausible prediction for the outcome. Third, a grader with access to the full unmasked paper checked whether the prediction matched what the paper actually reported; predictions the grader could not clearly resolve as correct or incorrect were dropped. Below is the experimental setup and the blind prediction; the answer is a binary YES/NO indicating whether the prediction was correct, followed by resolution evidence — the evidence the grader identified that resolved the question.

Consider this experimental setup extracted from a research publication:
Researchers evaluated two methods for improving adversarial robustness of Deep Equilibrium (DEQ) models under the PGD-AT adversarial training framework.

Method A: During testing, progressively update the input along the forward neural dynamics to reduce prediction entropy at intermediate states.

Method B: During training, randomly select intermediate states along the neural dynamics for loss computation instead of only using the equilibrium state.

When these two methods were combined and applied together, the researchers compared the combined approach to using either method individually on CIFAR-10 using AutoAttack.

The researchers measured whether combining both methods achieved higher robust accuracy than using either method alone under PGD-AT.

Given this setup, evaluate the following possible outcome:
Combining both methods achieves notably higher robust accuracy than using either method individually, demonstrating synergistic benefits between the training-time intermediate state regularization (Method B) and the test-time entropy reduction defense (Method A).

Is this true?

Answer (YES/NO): NO